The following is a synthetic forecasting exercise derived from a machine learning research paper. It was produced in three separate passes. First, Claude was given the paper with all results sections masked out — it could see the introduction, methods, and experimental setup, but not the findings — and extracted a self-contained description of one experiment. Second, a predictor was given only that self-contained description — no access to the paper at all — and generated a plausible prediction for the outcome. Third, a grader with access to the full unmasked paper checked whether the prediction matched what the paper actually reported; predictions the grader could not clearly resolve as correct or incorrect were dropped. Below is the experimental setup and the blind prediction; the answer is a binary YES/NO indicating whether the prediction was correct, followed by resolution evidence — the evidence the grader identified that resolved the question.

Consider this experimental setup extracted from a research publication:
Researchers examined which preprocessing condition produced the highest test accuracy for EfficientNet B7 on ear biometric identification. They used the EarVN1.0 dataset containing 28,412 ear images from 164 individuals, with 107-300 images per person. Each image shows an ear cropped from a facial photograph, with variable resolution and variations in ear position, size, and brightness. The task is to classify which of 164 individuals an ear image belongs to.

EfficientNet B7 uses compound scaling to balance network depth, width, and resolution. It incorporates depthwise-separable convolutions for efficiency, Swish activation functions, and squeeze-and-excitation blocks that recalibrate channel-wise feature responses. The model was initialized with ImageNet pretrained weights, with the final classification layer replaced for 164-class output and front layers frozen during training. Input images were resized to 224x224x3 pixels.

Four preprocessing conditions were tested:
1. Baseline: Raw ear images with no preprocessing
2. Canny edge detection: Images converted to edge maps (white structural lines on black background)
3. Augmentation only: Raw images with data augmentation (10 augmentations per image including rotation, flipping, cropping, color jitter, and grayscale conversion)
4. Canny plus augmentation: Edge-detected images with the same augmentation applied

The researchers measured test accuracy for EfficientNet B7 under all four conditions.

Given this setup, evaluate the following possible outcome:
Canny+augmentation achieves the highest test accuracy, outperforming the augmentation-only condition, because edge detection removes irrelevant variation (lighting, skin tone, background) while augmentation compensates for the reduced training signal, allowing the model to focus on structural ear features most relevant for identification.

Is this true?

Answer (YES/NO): NO